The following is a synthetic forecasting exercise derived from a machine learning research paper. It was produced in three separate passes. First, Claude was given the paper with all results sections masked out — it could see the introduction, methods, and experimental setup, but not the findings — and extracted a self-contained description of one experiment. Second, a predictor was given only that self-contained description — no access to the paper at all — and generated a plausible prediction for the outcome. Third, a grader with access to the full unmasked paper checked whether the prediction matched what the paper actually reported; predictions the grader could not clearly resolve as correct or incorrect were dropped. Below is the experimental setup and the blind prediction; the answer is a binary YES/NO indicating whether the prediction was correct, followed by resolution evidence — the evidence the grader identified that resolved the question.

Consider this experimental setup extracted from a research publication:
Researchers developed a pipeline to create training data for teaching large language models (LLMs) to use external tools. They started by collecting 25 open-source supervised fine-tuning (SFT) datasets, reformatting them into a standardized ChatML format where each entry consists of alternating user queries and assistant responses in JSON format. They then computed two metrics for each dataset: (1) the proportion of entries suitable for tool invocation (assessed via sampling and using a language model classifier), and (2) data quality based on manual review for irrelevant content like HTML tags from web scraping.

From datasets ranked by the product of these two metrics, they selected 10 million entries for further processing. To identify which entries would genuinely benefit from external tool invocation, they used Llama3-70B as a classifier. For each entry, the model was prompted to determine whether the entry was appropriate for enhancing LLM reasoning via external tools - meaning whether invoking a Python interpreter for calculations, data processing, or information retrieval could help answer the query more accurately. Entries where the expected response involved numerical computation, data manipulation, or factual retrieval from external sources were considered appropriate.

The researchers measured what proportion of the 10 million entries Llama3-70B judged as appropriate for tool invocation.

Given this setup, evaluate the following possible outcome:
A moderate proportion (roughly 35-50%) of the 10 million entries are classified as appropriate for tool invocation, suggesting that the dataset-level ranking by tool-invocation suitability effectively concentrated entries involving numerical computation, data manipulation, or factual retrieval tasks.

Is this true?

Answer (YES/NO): NO